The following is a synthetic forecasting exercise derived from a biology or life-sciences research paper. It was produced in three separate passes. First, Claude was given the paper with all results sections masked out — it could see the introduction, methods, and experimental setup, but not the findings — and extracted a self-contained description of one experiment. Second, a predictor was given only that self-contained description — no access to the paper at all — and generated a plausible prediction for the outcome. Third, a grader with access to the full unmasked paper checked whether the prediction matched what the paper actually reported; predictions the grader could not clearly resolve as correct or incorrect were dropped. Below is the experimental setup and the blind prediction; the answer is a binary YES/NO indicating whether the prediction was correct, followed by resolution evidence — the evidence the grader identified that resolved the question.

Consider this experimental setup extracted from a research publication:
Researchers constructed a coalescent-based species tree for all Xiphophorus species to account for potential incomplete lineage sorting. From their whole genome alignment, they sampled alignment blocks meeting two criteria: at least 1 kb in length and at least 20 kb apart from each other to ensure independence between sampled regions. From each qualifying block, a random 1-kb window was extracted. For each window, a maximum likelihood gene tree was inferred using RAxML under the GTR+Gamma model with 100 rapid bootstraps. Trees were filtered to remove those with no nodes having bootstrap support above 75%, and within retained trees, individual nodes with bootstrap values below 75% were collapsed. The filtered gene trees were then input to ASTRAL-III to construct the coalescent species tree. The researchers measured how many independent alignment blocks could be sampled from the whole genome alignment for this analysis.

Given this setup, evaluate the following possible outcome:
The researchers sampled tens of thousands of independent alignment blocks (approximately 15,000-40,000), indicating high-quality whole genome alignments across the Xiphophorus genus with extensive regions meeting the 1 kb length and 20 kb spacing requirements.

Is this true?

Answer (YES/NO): YES